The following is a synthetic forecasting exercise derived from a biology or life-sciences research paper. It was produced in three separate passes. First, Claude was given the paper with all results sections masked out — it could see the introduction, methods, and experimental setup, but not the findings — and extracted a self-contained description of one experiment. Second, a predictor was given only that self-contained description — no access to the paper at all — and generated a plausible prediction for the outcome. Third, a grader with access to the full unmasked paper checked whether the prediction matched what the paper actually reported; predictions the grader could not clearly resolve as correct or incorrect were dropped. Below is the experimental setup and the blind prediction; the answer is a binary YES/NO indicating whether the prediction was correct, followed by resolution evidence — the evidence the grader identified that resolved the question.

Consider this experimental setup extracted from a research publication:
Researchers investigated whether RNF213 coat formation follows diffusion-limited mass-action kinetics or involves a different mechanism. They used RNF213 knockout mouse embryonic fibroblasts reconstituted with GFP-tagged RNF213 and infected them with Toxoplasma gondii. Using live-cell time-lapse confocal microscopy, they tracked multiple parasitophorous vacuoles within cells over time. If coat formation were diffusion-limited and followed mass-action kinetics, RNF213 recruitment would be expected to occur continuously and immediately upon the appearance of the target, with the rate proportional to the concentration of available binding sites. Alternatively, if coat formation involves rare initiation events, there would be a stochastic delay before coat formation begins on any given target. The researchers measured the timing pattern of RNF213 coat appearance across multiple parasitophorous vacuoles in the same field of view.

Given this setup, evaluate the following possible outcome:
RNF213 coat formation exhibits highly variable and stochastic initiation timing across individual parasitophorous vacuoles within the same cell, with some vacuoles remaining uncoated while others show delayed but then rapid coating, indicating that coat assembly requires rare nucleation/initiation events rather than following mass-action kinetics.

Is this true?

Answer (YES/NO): YES